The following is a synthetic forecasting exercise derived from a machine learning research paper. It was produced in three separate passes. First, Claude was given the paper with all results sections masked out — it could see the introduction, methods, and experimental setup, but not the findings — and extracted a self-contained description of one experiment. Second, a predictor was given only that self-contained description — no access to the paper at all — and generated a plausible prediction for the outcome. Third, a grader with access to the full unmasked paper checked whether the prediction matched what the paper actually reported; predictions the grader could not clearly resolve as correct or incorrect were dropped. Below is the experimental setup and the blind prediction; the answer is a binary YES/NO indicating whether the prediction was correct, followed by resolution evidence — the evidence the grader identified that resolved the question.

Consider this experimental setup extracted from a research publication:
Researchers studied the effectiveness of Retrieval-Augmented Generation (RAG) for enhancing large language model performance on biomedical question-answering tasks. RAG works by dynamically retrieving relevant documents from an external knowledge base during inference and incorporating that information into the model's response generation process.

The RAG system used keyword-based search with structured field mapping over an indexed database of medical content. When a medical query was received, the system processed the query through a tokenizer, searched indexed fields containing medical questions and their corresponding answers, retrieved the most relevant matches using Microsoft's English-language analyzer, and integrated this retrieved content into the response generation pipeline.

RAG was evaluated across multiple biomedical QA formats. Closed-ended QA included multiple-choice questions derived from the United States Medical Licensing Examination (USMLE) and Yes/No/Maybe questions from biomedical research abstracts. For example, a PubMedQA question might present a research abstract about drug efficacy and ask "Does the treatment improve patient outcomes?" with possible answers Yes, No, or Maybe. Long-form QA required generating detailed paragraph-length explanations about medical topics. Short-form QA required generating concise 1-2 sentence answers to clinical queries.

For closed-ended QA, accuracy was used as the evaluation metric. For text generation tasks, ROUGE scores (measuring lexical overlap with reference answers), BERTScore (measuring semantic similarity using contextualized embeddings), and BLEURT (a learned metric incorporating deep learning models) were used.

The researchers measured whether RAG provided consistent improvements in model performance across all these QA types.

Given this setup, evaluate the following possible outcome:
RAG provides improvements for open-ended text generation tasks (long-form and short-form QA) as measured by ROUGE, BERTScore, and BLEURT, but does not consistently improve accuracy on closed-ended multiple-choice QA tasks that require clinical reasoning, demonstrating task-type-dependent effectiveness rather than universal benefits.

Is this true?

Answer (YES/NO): NO